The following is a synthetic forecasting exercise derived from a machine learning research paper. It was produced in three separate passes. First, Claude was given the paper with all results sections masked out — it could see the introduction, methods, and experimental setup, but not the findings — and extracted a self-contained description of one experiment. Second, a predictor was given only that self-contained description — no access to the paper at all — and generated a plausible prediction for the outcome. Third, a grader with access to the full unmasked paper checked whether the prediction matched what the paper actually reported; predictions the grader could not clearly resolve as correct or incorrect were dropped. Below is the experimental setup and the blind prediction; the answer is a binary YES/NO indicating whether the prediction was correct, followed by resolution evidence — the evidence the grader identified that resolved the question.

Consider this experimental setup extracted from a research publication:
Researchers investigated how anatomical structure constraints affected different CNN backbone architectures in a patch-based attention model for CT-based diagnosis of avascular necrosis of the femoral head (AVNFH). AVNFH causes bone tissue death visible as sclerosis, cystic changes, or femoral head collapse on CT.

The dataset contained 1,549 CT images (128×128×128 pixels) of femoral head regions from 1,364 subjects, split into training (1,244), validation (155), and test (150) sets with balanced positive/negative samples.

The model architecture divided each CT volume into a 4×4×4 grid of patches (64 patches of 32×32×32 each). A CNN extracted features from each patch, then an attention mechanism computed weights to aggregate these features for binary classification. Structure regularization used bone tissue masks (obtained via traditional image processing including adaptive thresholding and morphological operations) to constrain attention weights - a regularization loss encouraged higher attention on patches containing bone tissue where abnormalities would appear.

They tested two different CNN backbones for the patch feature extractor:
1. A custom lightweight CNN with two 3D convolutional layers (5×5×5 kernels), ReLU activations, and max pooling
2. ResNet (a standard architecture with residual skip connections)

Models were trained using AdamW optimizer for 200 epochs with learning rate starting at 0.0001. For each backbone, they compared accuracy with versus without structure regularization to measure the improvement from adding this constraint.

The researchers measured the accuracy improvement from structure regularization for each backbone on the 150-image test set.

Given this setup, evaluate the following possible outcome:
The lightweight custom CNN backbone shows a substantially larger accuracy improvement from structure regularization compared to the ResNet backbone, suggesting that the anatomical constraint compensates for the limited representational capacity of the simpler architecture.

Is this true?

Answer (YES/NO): NO